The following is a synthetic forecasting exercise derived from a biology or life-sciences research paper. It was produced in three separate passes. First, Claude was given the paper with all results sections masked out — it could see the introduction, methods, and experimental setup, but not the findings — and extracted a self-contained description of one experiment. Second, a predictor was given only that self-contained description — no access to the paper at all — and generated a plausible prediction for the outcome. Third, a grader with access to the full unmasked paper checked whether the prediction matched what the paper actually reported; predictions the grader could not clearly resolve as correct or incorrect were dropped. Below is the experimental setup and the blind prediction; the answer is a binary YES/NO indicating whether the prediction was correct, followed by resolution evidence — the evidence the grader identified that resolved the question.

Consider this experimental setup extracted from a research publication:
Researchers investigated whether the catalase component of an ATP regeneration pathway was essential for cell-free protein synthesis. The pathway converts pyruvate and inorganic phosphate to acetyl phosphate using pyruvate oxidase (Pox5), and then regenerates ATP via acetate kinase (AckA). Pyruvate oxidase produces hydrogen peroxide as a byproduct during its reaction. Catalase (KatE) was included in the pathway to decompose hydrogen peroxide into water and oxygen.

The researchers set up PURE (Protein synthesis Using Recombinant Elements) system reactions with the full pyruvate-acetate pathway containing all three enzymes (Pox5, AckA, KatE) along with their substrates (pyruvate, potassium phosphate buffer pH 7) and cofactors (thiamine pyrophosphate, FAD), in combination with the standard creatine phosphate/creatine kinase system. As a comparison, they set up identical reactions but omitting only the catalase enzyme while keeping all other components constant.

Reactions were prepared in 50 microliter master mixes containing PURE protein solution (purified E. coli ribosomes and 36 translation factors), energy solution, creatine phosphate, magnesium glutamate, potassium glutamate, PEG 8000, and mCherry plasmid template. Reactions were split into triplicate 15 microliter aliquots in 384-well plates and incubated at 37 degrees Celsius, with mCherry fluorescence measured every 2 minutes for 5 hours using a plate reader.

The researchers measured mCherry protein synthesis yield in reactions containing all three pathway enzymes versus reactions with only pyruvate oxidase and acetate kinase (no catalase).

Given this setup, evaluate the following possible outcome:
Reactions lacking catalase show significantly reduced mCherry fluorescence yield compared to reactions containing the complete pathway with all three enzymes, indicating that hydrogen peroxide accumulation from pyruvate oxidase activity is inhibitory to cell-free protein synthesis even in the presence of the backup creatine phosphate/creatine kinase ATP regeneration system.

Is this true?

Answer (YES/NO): NO